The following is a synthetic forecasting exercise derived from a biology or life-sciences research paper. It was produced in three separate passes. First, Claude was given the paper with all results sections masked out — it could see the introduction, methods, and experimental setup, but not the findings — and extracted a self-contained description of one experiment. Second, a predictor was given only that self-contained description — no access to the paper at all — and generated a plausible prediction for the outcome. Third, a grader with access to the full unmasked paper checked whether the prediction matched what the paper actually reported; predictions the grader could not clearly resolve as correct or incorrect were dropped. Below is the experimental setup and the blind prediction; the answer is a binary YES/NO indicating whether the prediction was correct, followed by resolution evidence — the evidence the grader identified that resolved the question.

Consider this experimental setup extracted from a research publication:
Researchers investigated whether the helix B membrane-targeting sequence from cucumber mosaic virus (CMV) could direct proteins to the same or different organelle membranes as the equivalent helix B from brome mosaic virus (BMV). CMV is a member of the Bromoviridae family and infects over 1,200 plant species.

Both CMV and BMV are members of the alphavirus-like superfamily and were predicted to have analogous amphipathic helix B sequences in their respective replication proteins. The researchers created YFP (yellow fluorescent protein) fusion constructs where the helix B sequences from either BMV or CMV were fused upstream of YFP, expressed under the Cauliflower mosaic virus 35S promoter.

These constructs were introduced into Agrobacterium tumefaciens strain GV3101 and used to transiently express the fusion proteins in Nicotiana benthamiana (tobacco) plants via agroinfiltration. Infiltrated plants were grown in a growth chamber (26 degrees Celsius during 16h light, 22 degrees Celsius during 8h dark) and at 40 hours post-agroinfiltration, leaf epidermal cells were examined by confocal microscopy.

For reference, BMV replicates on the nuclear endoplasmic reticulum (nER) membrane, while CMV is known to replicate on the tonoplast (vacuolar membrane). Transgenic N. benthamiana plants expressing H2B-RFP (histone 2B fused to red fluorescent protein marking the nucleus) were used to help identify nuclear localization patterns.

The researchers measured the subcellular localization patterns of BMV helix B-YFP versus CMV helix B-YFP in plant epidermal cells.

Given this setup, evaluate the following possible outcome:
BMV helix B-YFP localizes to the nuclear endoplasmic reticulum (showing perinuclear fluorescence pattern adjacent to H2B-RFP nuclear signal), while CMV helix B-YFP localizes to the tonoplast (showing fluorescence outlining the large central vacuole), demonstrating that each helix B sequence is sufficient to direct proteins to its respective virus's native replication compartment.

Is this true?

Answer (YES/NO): NO